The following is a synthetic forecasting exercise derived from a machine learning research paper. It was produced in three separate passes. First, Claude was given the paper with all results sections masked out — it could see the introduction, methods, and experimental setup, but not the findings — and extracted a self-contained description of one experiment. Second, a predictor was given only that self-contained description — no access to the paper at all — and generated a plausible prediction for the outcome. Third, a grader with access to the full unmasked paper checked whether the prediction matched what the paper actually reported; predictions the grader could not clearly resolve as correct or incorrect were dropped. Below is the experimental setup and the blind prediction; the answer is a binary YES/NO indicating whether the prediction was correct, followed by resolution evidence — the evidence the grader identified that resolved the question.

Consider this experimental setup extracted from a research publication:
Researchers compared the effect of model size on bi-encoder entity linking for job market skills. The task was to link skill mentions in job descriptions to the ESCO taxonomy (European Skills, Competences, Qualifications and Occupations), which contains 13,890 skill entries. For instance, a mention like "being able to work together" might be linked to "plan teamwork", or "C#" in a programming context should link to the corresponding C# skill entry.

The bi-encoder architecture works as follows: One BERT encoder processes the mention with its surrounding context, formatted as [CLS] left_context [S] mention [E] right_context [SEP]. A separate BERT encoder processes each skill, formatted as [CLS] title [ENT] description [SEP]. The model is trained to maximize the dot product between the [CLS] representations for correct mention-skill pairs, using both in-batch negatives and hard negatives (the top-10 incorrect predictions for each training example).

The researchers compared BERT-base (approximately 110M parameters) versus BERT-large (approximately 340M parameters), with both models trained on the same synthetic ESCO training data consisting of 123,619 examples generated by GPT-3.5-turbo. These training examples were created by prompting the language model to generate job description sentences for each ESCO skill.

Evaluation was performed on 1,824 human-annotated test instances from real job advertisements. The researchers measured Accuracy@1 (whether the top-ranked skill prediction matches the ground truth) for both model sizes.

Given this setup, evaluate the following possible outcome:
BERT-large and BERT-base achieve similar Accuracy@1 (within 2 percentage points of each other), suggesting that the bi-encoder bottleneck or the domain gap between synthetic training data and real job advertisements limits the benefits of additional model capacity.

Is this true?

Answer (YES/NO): YES